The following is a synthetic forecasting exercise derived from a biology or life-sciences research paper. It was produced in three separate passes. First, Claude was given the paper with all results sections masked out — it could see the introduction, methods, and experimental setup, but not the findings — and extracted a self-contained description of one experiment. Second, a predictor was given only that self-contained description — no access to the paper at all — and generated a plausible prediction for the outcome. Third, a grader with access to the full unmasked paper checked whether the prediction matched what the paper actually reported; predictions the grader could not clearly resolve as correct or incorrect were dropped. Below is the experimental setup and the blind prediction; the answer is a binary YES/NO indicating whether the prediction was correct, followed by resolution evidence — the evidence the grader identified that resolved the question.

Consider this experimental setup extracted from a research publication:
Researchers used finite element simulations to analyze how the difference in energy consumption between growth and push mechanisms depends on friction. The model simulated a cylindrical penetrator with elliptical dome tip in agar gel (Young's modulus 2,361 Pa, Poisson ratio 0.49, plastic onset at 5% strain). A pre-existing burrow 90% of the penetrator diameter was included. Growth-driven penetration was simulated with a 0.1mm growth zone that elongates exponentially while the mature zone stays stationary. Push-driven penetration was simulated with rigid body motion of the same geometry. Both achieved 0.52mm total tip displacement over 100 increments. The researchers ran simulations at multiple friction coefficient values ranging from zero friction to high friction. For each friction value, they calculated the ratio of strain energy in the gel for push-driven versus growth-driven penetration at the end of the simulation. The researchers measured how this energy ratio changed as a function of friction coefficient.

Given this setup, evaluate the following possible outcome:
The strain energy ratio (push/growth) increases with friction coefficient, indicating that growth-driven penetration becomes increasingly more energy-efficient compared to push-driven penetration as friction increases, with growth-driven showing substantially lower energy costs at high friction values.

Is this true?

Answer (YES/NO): NO